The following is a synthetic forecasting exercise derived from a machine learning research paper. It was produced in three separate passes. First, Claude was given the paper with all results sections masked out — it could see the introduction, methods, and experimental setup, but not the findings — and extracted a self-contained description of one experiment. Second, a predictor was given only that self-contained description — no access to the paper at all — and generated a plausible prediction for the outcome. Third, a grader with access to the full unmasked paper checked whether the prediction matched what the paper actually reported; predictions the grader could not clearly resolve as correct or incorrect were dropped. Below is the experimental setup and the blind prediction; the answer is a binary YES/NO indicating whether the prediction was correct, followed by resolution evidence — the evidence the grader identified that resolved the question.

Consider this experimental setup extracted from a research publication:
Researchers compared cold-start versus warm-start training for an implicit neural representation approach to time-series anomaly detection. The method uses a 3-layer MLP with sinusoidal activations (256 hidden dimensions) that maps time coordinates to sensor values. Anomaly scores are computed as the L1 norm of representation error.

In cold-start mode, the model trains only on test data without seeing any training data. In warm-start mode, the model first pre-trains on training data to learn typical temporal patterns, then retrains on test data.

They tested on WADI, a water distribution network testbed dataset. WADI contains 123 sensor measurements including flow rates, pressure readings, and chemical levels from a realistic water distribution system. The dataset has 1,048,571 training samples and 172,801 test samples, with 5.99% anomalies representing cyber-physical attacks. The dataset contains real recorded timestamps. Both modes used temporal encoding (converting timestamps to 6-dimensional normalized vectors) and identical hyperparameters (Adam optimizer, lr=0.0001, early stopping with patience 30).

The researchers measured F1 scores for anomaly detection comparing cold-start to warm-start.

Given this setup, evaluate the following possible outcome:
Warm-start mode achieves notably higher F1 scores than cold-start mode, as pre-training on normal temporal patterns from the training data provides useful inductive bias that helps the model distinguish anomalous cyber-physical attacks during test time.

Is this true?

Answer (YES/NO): YES